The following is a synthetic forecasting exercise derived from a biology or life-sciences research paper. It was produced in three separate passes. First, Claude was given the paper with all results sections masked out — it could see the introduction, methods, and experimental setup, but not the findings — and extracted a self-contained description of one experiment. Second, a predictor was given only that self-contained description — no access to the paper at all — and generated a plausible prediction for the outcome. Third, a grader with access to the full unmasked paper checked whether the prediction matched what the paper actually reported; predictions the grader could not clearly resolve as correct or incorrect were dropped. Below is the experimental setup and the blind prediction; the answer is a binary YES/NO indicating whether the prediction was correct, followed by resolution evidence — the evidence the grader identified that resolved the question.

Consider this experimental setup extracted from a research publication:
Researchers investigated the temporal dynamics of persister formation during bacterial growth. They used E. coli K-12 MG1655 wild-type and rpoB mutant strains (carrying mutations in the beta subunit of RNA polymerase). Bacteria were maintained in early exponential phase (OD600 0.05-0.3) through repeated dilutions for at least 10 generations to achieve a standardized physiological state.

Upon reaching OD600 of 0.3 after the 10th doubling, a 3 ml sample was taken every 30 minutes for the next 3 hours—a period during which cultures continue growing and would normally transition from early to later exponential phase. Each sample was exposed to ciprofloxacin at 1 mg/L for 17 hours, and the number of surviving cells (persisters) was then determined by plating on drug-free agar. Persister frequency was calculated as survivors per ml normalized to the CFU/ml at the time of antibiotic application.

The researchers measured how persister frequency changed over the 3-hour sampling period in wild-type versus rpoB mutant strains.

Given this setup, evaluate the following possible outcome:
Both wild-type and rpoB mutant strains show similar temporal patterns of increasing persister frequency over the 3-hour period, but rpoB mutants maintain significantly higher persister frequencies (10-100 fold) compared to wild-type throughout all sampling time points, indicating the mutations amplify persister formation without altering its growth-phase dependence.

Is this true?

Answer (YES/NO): NO